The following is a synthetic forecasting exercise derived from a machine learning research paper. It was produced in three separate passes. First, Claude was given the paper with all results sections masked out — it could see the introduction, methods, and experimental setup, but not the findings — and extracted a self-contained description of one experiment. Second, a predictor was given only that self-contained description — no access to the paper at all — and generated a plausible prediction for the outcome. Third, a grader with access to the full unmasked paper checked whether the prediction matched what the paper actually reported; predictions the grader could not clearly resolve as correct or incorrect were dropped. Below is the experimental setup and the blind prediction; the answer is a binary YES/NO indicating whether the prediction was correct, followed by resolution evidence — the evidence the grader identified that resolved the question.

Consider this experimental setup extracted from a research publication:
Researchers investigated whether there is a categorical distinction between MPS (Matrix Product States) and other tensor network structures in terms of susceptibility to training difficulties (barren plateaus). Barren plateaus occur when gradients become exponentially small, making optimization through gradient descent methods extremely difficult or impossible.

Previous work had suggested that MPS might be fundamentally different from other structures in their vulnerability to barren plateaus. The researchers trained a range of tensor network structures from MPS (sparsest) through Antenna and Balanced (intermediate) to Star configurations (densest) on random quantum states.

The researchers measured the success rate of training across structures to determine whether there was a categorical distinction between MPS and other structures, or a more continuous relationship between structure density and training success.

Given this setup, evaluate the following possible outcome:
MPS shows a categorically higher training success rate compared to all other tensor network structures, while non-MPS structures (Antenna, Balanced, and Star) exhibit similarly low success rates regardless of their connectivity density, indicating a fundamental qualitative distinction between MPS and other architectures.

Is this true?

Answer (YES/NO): NO